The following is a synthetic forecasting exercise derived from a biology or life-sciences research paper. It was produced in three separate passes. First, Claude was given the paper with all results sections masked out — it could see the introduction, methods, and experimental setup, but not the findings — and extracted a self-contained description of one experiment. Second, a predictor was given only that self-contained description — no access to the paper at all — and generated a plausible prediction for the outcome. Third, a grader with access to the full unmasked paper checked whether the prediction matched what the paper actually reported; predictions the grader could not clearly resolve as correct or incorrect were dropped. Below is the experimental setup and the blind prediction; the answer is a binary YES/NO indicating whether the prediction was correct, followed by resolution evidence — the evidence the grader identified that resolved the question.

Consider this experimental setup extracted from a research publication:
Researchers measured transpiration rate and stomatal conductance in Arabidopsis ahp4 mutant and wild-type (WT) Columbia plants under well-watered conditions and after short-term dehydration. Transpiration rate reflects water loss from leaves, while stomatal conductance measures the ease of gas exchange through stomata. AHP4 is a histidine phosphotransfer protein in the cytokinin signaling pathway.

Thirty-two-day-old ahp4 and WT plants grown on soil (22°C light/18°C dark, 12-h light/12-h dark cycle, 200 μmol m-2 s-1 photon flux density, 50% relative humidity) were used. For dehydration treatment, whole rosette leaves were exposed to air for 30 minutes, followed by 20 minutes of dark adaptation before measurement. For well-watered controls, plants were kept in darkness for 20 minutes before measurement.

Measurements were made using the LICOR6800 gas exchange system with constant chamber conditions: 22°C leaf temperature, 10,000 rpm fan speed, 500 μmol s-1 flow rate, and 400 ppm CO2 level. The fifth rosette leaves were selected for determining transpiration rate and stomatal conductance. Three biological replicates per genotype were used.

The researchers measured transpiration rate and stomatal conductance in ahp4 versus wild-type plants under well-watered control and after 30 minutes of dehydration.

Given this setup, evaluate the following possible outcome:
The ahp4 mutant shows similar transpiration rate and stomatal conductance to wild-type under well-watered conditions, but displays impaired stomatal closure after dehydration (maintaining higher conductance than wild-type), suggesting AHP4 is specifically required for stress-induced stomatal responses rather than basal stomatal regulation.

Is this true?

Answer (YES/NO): NO